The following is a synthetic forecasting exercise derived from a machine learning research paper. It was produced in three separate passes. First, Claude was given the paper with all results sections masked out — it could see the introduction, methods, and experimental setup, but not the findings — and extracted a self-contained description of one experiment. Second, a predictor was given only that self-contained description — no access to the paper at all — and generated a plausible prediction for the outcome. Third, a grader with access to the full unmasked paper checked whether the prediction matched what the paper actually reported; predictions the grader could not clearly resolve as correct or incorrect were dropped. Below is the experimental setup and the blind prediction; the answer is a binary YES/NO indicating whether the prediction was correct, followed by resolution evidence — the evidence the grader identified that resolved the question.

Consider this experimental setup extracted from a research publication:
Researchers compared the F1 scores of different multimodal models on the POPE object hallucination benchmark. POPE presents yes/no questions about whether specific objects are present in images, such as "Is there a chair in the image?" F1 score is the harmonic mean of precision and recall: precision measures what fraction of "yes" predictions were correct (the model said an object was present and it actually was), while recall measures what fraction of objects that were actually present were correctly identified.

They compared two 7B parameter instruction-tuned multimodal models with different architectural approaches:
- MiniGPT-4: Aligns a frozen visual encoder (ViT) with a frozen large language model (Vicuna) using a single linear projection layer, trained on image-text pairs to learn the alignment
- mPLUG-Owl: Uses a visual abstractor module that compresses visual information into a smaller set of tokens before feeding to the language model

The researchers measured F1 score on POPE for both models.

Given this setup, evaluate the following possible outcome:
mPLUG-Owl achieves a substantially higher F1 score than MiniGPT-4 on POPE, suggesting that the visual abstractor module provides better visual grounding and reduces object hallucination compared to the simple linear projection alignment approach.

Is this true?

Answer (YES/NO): NO